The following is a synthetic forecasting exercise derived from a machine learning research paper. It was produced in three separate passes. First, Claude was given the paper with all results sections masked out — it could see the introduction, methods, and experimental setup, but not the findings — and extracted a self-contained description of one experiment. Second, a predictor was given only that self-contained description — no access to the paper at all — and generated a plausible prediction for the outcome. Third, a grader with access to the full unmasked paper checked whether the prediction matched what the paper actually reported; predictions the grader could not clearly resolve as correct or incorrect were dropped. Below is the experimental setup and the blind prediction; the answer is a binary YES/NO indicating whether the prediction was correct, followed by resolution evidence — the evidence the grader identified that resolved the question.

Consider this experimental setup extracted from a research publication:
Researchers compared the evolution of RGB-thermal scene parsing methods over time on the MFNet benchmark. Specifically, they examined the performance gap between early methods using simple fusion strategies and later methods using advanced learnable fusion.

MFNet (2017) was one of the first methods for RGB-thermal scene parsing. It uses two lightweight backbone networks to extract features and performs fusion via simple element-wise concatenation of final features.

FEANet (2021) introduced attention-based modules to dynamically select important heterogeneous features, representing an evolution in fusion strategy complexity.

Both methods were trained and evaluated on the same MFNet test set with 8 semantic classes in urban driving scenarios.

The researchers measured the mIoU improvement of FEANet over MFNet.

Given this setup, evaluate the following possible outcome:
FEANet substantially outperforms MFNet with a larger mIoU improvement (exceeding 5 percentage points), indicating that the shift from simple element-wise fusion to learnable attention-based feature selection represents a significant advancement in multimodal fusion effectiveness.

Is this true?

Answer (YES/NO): YES